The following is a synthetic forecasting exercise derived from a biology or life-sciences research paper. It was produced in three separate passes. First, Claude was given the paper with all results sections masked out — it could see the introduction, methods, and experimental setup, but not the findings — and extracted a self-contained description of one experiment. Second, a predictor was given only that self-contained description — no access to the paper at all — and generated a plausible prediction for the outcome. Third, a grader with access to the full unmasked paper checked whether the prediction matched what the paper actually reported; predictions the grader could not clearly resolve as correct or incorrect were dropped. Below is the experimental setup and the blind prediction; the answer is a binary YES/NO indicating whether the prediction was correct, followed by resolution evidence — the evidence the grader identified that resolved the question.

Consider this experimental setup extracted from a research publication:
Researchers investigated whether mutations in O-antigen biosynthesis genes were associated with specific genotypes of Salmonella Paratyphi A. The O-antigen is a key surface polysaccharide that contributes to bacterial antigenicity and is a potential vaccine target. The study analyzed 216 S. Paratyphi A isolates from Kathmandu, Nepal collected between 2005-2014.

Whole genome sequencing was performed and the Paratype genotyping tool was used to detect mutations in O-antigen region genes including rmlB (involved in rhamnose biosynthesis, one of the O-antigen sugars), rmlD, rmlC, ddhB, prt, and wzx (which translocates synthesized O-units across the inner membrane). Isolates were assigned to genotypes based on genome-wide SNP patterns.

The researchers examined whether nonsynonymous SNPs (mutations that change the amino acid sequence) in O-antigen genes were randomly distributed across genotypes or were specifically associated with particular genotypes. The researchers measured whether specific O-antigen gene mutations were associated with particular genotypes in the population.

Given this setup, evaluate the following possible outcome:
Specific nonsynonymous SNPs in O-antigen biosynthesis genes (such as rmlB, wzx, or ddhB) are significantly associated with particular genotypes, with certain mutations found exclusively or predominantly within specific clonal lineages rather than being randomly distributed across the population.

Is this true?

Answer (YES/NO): YES